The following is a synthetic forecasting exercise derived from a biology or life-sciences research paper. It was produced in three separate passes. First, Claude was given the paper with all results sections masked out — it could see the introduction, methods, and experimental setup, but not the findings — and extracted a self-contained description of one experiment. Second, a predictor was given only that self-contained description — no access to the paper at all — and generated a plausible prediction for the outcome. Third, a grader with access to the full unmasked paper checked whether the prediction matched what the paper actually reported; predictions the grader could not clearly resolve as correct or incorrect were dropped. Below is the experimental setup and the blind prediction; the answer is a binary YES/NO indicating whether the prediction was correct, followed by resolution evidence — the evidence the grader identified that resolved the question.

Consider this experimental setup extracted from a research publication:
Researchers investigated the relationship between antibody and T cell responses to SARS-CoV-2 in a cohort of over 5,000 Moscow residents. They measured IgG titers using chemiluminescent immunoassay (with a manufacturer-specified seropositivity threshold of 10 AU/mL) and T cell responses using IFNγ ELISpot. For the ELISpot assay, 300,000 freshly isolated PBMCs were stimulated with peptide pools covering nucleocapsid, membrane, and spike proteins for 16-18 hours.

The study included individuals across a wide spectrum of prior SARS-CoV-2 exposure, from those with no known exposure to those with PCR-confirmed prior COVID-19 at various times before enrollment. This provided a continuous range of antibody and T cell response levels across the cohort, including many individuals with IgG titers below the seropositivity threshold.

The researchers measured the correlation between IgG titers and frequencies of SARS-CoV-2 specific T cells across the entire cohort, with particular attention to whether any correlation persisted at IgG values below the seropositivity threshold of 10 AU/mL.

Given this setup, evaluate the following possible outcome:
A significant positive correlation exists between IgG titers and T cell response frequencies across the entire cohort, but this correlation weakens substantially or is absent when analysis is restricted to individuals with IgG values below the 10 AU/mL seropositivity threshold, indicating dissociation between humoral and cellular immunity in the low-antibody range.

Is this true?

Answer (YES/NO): NO